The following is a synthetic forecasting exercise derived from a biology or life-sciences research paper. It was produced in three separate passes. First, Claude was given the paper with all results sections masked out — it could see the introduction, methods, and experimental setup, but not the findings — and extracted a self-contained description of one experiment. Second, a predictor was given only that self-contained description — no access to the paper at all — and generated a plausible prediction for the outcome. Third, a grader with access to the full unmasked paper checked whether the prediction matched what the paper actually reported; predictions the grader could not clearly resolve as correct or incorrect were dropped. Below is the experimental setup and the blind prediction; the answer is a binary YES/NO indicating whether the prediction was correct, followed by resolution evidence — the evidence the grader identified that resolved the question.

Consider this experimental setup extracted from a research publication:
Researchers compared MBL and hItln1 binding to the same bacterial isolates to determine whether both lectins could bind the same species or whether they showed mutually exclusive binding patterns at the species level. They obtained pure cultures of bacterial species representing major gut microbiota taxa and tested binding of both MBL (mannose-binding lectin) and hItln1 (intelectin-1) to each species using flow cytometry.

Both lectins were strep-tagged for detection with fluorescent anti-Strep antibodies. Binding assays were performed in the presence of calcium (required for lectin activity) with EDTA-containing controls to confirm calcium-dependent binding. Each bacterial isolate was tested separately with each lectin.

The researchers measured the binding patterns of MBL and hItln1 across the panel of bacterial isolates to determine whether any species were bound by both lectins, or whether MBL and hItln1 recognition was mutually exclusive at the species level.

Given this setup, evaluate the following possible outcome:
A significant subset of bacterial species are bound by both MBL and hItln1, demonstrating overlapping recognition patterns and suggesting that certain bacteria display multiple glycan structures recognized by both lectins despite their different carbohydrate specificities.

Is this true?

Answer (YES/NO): NO